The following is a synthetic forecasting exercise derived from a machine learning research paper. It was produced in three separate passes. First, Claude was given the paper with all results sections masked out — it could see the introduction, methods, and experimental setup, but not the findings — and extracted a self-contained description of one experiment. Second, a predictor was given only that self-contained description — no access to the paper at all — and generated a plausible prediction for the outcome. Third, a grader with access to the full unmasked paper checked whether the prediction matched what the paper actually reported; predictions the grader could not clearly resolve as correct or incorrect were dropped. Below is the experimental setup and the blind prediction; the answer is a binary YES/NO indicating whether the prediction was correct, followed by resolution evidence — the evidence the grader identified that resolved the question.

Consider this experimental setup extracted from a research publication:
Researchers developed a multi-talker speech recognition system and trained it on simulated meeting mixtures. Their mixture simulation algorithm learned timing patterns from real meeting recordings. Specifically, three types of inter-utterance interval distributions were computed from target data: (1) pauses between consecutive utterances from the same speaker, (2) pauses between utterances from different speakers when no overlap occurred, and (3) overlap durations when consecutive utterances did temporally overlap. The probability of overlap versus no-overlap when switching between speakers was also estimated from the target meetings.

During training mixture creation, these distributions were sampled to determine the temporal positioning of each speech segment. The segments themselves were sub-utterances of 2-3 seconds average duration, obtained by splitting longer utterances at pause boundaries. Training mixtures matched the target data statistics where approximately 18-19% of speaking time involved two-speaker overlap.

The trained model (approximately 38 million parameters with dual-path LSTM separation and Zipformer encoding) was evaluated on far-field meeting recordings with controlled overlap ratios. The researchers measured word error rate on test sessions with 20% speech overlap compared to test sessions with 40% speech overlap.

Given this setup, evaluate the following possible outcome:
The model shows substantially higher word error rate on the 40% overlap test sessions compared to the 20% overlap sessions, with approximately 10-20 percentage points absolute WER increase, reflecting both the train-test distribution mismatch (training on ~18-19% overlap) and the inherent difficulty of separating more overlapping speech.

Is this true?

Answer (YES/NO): NO